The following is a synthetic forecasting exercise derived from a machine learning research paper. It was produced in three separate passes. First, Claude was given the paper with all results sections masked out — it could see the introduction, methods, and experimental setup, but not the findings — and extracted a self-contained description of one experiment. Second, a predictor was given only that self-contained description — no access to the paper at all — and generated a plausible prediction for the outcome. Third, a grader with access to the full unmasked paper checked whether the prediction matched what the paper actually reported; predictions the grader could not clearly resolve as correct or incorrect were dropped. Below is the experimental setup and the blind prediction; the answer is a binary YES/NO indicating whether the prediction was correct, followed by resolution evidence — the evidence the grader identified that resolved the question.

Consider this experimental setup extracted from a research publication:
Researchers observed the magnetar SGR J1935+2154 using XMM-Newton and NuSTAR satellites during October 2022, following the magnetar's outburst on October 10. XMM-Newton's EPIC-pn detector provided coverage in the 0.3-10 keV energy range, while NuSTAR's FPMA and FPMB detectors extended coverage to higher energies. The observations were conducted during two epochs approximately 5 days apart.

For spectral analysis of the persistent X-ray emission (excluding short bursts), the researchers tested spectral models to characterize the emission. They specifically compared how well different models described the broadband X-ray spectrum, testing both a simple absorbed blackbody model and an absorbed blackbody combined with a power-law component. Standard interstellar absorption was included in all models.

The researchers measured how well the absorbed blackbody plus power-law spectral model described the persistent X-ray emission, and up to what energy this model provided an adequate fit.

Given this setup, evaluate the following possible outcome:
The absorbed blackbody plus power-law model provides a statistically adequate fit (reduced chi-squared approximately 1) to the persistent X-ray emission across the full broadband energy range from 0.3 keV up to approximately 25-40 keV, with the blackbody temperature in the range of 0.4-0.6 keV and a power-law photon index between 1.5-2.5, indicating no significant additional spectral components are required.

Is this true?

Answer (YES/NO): NO